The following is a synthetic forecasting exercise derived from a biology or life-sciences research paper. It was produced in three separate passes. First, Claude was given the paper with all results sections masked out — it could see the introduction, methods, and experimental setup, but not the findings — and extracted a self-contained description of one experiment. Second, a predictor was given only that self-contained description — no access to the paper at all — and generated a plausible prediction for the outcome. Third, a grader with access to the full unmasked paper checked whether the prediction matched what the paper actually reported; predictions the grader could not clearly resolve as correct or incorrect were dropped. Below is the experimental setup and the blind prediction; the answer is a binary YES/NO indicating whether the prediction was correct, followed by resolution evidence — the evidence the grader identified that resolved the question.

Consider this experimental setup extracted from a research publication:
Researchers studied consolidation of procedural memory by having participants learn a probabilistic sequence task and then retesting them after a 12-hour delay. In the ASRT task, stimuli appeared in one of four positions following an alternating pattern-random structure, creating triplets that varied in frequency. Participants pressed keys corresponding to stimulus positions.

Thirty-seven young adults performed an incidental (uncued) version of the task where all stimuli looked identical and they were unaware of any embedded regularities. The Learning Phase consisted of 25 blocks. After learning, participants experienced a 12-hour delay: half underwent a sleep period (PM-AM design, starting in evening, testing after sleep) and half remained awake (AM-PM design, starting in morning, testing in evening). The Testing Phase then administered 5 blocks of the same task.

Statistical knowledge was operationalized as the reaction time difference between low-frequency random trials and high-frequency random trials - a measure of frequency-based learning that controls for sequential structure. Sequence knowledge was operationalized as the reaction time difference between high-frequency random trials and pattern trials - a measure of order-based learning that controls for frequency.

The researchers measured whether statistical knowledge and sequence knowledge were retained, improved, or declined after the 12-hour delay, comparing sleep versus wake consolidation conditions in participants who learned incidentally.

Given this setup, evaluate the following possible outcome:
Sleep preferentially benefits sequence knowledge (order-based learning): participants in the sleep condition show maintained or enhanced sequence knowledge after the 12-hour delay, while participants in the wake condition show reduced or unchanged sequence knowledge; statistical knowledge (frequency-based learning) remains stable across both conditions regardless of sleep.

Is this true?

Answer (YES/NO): NO